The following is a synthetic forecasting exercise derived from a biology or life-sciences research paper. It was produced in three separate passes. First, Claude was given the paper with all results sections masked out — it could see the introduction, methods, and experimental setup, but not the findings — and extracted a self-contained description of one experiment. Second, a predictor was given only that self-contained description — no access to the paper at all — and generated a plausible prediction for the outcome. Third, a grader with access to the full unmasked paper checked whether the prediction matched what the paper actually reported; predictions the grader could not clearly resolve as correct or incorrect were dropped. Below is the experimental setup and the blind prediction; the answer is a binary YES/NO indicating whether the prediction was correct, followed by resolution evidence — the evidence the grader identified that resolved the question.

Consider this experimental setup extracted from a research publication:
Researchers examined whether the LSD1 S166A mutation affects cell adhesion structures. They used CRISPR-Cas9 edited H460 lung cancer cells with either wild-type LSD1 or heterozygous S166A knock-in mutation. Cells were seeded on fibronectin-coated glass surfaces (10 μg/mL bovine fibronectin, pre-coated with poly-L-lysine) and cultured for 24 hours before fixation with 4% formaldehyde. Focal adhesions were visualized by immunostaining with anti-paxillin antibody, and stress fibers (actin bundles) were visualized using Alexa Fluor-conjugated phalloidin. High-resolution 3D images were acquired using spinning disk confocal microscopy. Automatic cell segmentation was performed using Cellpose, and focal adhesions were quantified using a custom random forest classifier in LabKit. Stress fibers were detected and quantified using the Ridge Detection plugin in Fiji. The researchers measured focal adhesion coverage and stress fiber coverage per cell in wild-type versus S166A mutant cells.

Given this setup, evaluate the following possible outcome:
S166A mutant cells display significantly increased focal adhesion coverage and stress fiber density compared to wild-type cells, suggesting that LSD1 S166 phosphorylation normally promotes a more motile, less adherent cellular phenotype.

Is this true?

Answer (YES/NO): YES